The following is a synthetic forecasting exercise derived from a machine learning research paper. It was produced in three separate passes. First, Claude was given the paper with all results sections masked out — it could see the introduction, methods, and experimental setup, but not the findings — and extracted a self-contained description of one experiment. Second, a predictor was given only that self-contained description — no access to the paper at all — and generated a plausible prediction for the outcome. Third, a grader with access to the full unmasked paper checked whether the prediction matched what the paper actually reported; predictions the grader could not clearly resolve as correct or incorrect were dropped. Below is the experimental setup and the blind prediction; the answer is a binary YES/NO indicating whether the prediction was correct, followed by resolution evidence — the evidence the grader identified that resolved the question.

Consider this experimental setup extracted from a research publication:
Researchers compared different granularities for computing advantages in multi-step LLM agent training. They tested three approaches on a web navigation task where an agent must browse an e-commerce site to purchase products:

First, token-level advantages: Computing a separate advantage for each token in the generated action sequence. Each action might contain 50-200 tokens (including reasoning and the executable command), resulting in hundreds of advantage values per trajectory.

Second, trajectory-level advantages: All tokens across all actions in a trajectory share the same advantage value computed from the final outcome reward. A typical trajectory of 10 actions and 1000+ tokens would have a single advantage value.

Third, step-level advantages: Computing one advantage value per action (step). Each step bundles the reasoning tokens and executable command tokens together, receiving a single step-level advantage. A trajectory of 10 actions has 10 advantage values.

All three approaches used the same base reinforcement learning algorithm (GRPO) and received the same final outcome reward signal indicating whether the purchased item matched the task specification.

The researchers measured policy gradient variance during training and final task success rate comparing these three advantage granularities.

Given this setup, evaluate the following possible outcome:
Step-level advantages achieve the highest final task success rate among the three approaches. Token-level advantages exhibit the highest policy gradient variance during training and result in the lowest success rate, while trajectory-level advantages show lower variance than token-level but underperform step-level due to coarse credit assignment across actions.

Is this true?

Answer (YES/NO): NO